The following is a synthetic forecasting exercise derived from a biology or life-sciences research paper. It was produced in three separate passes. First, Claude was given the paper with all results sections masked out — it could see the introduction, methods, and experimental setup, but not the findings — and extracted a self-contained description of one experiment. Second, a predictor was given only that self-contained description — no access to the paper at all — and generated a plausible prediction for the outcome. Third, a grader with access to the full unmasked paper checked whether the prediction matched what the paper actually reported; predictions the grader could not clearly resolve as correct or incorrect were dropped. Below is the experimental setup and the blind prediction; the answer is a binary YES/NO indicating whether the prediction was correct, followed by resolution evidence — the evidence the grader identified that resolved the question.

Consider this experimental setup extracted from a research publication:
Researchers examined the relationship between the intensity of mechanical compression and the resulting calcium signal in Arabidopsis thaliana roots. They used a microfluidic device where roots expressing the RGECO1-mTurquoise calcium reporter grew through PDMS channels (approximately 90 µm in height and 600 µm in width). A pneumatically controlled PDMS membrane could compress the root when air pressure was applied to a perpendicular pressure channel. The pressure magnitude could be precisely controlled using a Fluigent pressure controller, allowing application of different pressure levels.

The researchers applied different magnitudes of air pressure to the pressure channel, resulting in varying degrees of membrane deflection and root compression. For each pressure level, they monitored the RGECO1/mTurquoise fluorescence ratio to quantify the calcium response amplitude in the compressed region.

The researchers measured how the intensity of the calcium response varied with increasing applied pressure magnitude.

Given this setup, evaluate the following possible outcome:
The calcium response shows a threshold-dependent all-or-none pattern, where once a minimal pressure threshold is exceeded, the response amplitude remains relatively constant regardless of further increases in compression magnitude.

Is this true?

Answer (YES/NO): NO